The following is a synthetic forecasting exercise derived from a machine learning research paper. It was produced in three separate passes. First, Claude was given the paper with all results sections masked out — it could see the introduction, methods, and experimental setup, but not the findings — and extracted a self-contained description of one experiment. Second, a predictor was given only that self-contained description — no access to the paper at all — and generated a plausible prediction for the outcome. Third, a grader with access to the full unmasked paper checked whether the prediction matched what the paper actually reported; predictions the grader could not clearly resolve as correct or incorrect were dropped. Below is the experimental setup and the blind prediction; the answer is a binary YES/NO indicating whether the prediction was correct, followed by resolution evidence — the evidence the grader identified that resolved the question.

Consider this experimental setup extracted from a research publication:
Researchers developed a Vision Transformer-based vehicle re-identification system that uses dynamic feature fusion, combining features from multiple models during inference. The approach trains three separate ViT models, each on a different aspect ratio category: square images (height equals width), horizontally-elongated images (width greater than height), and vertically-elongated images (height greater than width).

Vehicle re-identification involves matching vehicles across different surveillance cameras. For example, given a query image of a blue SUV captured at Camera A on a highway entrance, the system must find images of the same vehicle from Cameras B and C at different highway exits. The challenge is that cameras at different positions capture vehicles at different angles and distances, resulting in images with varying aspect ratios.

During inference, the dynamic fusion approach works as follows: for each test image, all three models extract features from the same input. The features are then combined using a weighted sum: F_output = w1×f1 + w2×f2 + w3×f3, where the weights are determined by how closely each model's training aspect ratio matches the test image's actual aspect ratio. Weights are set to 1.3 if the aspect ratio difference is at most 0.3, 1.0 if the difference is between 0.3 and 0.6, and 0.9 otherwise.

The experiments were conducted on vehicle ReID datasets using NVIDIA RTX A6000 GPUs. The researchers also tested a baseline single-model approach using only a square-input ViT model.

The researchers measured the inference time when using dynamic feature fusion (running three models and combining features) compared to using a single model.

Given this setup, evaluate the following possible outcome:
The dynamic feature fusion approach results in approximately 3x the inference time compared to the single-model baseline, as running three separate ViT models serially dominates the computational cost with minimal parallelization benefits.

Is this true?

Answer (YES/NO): NO